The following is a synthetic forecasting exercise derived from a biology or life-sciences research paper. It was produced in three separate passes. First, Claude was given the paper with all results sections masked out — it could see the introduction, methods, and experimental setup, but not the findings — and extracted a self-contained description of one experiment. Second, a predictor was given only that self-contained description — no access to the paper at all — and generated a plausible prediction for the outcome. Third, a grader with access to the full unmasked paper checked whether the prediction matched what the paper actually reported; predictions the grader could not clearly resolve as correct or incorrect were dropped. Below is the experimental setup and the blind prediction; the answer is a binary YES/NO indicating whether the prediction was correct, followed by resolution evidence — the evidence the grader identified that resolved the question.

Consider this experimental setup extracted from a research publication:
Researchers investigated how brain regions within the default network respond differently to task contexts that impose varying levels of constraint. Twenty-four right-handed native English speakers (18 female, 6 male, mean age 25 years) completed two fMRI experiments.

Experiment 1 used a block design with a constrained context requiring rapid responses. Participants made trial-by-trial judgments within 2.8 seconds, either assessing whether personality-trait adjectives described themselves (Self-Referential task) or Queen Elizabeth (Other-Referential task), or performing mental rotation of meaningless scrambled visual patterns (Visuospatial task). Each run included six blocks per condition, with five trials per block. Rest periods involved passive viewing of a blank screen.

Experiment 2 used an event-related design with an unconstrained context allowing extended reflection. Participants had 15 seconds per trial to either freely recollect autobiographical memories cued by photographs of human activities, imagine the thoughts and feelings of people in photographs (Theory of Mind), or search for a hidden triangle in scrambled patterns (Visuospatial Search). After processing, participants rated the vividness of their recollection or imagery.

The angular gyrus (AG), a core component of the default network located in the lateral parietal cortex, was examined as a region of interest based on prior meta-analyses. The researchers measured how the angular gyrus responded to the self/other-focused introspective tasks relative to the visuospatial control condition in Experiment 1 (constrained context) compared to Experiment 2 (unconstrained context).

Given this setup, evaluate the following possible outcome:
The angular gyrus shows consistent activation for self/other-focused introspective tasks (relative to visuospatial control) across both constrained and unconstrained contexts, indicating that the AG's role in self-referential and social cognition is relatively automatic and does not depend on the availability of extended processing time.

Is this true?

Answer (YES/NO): NO